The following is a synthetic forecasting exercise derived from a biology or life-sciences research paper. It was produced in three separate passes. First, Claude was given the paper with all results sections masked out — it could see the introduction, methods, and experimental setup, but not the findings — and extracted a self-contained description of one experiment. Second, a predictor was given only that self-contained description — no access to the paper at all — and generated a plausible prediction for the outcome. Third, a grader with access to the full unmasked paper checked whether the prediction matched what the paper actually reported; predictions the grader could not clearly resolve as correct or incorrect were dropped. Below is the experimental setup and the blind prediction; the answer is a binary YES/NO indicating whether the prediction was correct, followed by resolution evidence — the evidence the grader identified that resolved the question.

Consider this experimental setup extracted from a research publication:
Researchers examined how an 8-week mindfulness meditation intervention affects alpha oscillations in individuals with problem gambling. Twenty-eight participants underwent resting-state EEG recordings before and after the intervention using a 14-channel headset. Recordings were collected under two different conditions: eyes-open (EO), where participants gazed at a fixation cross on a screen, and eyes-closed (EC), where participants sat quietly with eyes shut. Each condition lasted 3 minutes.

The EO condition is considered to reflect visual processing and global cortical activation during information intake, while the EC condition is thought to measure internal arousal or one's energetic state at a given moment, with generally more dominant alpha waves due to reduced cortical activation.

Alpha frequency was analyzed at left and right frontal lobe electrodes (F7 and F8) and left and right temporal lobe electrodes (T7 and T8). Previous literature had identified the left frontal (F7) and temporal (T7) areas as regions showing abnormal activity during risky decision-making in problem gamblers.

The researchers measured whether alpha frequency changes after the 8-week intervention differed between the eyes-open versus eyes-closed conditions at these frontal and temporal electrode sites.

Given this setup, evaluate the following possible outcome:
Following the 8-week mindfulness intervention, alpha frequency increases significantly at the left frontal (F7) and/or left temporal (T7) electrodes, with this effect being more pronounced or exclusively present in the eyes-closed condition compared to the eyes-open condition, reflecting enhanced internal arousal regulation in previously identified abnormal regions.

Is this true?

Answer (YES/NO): NO